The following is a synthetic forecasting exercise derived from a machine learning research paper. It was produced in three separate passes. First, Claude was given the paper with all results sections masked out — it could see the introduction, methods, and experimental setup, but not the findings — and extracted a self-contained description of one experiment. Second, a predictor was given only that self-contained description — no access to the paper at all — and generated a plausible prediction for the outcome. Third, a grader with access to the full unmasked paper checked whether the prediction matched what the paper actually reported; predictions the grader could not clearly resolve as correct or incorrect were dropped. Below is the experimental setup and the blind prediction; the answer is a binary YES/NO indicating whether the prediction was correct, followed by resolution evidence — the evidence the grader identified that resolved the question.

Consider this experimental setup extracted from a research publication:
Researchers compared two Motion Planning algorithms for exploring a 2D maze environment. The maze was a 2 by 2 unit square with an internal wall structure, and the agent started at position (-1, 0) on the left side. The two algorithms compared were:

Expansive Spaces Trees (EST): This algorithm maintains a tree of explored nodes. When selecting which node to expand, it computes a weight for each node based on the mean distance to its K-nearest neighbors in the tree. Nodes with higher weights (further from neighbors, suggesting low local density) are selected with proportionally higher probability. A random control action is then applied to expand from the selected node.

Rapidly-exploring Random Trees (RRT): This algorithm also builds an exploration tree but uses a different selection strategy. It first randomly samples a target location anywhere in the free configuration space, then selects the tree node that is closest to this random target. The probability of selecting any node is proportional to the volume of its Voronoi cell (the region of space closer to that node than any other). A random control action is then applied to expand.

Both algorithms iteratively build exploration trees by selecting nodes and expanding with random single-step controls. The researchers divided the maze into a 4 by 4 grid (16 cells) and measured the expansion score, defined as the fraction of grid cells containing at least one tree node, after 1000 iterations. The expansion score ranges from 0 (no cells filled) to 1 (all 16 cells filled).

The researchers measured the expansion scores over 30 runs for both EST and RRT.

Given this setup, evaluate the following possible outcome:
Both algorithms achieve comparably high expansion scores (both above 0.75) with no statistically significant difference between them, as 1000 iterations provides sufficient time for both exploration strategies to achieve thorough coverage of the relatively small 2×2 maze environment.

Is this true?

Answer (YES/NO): NO